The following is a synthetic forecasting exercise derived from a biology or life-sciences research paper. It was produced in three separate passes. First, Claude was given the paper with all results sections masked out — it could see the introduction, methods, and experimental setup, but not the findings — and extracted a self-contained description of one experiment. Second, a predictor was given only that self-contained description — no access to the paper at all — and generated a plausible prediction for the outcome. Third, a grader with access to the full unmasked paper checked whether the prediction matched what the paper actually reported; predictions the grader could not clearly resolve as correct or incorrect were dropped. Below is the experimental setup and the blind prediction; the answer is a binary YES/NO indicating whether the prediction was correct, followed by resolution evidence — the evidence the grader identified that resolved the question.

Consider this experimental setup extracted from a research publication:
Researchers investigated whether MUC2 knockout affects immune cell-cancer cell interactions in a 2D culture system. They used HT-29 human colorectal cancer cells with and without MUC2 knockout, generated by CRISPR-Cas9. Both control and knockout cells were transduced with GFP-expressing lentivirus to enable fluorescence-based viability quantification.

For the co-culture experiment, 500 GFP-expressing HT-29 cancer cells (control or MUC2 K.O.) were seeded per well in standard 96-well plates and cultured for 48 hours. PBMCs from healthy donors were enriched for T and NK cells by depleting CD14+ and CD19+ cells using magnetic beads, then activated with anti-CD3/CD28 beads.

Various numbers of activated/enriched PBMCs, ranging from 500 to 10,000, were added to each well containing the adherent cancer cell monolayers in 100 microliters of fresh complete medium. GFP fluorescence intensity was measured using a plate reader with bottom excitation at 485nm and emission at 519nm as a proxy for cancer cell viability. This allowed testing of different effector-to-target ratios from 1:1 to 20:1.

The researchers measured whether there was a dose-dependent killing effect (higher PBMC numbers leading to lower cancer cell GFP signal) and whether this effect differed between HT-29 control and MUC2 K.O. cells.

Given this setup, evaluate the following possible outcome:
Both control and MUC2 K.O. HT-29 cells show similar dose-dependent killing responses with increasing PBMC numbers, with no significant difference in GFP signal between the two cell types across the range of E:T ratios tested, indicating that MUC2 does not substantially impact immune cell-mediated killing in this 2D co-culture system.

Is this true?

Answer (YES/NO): YES